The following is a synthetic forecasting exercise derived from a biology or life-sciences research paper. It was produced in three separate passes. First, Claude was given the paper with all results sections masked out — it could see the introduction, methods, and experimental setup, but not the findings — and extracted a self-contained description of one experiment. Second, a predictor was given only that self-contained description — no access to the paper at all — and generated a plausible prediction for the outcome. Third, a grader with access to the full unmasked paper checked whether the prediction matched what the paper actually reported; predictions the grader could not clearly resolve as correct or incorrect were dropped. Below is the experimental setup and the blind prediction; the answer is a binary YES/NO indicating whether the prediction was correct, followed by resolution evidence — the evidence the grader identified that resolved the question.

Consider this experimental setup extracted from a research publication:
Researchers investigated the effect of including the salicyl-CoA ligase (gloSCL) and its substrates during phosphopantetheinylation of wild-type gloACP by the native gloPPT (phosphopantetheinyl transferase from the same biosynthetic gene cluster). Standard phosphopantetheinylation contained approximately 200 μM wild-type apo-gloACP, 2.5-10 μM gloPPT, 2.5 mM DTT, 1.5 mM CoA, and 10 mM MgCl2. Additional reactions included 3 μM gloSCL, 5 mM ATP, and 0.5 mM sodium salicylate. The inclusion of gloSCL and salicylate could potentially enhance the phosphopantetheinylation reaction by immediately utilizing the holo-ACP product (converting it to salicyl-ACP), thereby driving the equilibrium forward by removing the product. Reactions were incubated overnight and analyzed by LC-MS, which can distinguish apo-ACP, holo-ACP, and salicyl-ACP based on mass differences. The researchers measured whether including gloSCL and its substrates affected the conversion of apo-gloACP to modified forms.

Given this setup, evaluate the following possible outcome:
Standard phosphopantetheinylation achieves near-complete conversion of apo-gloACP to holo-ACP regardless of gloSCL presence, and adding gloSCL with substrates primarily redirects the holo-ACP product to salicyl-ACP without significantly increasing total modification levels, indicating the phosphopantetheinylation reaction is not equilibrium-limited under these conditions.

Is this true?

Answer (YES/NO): NO